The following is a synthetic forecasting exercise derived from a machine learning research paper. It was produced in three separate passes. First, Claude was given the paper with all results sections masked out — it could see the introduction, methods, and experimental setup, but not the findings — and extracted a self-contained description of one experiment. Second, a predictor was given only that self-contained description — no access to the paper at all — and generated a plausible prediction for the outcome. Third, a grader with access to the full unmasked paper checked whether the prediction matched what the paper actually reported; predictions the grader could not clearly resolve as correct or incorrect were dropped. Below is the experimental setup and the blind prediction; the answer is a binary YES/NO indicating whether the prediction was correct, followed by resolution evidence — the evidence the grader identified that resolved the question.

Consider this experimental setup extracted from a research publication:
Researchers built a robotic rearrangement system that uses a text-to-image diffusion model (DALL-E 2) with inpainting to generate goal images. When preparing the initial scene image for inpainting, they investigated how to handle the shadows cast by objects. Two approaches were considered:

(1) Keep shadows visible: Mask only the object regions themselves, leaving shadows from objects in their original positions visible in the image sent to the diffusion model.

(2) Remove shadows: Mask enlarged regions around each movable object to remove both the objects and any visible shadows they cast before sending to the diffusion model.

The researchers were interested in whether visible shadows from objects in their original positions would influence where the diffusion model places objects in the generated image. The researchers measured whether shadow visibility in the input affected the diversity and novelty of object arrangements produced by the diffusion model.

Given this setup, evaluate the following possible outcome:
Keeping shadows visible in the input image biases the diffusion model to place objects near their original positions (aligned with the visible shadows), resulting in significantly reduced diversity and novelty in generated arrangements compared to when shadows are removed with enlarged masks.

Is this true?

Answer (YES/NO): YES